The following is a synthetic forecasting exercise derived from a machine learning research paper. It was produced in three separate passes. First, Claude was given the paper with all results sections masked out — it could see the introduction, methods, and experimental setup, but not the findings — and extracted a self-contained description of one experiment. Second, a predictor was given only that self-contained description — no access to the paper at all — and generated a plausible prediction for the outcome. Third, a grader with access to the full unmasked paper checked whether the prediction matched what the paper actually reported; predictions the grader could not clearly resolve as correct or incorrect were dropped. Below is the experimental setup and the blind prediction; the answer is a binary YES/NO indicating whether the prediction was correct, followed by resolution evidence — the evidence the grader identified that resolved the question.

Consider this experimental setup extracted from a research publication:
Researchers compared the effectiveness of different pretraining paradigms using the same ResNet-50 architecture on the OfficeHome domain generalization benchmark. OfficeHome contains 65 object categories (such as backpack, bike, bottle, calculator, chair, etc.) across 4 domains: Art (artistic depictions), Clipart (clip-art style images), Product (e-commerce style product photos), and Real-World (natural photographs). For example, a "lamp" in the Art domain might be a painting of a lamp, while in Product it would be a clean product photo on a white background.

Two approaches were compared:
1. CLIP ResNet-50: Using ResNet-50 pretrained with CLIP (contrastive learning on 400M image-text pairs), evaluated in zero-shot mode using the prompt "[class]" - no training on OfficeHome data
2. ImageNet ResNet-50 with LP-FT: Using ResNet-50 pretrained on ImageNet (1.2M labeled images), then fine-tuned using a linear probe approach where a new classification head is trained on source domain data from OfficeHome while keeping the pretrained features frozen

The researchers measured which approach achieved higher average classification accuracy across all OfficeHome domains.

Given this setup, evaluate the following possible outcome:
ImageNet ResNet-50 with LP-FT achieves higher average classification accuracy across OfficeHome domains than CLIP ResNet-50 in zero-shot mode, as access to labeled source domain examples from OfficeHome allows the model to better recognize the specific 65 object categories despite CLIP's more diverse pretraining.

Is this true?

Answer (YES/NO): NO